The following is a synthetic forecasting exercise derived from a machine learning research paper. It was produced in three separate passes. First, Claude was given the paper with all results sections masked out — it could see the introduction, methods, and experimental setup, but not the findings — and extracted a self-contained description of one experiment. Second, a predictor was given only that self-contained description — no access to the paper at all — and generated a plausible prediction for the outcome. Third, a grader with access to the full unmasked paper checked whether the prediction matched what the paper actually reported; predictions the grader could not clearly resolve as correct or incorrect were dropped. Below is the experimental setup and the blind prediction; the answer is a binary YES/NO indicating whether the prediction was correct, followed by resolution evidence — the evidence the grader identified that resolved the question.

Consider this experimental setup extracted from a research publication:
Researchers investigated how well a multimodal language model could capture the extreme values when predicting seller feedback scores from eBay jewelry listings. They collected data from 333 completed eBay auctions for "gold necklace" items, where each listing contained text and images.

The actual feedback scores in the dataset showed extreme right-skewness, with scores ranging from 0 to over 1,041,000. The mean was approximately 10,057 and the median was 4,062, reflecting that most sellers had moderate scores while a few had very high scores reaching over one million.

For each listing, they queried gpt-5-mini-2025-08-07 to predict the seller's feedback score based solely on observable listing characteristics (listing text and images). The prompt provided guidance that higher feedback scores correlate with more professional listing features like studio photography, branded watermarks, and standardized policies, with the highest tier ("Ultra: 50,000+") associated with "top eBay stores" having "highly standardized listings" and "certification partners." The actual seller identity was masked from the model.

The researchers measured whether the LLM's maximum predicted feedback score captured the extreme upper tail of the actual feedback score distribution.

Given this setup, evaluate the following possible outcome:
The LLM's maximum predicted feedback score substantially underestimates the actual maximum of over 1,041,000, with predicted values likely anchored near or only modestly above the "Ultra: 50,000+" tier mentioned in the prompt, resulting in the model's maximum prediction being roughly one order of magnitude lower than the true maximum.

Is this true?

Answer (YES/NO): YES